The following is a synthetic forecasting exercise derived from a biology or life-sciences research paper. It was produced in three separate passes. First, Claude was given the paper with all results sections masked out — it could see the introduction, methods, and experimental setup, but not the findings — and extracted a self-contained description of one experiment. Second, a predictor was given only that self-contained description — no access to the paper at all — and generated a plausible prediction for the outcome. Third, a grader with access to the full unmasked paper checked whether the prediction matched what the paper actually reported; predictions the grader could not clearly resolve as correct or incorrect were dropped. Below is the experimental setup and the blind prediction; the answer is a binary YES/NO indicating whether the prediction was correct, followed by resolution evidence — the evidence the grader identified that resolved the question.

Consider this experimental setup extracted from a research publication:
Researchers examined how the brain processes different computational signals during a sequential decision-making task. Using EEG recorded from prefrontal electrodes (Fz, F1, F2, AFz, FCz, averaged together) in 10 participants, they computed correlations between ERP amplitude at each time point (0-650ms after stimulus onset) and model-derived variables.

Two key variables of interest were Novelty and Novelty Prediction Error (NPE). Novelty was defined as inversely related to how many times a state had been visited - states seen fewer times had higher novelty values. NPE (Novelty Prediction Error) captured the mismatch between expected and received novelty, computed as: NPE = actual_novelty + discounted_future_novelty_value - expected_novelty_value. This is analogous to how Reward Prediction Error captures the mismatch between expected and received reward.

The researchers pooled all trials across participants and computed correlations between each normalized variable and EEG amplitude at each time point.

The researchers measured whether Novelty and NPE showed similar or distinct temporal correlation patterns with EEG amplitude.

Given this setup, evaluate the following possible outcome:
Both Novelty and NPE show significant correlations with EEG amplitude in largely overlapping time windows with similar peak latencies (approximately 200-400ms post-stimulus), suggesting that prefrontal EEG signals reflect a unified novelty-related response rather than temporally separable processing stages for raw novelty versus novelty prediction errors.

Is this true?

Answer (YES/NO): NO